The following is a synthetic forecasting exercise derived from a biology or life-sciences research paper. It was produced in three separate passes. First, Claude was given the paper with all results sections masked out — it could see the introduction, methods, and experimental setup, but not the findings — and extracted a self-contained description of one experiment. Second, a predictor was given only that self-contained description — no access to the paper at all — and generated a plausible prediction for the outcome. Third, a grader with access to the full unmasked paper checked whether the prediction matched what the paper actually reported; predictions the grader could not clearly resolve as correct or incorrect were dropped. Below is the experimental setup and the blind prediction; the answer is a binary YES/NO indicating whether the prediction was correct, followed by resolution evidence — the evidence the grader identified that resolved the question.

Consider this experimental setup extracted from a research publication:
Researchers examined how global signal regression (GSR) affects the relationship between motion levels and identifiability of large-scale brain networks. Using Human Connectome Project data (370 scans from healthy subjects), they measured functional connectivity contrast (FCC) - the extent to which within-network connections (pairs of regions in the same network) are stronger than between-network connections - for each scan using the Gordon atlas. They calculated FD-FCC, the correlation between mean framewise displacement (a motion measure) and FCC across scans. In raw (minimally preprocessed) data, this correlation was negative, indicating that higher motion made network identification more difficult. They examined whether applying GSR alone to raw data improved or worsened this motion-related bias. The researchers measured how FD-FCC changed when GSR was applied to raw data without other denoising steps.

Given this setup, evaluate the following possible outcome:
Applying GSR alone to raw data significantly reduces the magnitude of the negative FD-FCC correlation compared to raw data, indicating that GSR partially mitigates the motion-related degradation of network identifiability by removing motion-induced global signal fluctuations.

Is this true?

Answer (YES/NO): NO